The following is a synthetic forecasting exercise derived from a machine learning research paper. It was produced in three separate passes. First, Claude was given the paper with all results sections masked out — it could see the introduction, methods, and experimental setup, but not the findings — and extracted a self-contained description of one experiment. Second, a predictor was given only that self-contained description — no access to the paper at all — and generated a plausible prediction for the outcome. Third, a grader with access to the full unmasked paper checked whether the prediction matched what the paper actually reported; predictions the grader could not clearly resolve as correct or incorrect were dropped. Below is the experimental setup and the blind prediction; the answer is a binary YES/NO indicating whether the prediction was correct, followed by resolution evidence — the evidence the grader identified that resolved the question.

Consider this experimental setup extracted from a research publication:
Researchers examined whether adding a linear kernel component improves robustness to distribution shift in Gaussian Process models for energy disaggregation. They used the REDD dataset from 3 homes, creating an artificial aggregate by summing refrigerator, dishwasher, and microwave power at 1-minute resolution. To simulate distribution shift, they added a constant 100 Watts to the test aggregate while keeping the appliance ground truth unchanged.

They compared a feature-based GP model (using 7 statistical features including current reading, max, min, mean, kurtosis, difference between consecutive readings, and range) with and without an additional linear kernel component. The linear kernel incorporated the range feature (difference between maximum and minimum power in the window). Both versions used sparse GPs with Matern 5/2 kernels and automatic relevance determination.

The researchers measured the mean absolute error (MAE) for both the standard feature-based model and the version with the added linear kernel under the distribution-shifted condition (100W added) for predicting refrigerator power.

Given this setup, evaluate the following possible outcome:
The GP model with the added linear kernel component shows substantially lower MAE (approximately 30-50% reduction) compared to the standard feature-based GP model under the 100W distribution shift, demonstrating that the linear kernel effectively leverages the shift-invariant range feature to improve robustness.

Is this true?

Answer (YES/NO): NO